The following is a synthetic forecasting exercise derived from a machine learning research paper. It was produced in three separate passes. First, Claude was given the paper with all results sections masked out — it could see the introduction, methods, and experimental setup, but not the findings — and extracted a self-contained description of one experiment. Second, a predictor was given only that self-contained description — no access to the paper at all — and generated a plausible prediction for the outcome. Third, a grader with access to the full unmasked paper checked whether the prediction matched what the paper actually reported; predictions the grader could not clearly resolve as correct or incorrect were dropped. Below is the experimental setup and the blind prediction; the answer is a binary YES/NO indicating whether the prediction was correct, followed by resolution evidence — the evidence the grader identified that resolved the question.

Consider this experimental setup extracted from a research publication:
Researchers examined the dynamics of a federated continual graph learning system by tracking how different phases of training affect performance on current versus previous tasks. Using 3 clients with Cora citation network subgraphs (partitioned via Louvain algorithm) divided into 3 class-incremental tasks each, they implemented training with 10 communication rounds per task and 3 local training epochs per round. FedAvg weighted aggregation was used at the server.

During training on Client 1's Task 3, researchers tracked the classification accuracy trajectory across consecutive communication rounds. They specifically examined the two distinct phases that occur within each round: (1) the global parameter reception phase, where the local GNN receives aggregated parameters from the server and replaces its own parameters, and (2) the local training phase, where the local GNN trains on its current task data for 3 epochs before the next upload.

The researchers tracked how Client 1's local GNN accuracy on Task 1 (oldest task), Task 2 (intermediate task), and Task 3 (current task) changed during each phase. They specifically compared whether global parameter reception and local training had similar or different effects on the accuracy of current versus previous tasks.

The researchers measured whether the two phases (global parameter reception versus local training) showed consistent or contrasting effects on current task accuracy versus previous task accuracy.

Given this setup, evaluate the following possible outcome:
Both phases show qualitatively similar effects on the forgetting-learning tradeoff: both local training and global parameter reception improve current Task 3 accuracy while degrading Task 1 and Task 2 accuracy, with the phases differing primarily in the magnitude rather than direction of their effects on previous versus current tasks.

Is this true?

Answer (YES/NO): NO